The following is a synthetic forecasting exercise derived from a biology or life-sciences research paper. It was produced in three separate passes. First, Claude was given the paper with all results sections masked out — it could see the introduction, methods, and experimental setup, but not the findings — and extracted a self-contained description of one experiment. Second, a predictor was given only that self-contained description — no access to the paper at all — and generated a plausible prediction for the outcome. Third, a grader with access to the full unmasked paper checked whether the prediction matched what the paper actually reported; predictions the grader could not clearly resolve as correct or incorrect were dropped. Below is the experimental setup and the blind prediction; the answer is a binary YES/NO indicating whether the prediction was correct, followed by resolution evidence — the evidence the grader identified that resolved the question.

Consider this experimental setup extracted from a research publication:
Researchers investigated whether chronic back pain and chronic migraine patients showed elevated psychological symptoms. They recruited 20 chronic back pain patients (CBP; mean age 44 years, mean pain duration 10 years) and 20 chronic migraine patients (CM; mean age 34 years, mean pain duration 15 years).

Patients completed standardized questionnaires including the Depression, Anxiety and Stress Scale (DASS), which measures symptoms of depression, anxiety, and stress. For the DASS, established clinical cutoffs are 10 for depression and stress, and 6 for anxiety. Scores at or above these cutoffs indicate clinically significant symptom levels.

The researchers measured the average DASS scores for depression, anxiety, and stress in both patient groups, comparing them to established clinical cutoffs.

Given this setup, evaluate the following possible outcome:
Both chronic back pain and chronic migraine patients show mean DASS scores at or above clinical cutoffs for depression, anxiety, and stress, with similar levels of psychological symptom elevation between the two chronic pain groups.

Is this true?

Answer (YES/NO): NO